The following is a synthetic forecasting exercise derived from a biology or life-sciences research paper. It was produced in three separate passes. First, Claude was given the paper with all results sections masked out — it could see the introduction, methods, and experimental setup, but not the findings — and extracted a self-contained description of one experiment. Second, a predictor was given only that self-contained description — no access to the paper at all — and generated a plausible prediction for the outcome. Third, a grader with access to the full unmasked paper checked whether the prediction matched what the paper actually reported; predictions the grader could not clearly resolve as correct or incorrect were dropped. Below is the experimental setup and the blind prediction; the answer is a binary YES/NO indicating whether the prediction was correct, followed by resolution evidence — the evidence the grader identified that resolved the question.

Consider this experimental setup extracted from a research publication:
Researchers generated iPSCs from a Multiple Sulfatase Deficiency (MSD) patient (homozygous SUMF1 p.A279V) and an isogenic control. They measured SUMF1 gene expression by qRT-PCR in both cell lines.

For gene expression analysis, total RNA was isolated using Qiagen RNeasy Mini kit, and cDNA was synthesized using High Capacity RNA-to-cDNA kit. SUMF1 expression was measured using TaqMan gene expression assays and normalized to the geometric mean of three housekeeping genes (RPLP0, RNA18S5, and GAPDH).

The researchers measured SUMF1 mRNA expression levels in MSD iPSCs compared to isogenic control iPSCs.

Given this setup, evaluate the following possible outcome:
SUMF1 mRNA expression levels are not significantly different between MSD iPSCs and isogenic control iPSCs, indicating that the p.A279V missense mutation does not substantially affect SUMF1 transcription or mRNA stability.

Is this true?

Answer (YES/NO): YES